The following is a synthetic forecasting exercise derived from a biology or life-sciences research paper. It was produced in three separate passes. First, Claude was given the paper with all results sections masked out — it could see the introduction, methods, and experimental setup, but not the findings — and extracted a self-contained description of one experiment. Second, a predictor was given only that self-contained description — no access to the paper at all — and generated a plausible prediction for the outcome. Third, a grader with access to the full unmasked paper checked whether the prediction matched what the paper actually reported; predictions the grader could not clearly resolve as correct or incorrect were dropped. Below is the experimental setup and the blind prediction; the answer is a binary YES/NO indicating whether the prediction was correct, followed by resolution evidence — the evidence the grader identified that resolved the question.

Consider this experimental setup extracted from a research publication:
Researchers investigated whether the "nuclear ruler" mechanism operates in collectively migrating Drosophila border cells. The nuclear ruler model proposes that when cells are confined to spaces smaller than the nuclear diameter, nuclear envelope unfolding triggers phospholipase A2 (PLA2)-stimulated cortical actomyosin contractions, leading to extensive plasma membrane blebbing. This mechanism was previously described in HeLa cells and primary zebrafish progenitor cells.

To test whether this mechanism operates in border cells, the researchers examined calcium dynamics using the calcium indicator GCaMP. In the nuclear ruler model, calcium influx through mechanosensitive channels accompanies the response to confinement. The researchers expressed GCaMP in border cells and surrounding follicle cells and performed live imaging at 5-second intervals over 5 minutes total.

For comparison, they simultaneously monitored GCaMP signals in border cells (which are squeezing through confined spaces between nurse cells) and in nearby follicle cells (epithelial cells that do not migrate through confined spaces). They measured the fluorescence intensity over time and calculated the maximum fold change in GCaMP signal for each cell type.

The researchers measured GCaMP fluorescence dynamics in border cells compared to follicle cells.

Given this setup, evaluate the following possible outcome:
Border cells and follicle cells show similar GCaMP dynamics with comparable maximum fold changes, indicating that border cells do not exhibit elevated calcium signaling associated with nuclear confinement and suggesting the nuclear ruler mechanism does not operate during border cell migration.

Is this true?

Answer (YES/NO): NO